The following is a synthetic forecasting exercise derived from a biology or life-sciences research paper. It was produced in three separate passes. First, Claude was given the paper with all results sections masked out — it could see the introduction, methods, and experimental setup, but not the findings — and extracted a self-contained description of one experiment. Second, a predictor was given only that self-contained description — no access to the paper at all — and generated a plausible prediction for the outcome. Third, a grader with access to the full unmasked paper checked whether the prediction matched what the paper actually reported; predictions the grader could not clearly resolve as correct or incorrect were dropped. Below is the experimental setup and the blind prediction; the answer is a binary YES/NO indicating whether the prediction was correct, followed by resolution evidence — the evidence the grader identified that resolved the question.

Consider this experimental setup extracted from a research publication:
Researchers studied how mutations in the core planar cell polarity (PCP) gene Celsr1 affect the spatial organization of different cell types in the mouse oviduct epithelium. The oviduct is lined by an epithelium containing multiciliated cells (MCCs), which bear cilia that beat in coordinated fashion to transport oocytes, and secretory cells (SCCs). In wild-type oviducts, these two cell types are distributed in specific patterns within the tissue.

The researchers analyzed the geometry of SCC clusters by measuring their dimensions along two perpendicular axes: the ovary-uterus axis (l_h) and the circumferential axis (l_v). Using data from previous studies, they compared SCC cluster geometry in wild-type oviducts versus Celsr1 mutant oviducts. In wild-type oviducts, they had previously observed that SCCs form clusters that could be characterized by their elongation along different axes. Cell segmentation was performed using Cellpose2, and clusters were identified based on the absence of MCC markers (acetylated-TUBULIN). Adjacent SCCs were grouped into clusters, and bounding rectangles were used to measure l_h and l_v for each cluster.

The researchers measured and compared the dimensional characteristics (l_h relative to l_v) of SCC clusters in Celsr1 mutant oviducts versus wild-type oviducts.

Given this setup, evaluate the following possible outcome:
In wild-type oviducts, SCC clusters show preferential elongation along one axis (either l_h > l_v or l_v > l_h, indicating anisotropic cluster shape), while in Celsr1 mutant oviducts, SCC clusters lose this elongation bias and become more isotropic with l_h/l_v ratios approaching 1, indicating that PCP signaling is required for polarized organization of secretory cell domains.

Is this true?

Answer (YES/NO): YES